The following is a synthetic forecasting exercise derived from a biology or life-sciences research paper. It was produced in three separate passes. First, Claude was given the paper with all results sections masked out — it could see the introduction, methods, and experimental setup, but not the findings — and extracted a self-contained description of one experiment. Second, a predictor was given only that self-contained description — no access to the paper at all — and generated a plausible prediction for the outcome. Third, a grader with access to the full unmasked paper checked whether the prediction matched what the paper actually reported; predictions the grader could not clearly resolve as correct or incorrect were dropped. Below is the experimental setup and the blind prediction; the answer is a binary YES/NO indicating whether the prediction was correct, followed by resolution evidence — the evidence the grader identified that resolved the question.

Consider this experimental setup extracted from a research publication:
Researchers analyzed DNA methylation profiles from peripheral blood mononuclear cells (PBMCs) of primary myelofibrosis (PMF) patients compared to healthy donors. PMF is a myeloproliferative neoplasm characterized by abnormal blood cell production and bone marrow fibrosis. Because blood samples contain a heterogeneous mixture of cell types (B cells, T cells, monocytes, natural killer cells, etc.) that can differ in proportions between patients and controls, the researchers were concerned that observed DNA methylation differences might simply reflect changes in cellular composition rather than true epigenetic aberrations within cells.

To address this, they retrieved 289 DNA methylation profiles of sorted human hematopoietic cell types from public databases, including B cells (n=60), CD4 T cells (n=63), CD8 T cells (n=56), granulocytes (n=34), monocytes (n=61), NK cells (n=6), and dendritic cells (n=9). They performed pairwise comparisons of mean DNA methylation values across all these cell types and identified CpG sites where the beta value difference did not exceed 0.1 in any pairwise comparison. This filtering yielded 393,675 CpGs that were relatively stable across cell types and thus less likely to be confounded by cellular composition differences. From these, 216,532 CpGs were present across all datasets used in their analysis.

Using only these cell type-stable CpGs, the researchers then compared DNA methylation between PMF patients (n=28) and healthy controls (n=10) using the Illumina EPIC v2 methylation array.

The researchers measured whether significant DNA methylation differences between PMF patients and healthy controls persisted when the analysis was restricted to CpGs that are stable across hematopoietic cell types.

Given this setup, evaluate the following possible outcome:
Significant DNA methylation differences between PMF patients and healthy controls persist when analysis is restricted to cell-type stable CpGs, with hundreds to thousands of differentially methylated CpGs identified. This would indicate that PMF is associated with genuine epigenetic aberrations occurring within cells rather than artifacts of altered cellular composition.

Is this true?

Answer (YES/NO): NO